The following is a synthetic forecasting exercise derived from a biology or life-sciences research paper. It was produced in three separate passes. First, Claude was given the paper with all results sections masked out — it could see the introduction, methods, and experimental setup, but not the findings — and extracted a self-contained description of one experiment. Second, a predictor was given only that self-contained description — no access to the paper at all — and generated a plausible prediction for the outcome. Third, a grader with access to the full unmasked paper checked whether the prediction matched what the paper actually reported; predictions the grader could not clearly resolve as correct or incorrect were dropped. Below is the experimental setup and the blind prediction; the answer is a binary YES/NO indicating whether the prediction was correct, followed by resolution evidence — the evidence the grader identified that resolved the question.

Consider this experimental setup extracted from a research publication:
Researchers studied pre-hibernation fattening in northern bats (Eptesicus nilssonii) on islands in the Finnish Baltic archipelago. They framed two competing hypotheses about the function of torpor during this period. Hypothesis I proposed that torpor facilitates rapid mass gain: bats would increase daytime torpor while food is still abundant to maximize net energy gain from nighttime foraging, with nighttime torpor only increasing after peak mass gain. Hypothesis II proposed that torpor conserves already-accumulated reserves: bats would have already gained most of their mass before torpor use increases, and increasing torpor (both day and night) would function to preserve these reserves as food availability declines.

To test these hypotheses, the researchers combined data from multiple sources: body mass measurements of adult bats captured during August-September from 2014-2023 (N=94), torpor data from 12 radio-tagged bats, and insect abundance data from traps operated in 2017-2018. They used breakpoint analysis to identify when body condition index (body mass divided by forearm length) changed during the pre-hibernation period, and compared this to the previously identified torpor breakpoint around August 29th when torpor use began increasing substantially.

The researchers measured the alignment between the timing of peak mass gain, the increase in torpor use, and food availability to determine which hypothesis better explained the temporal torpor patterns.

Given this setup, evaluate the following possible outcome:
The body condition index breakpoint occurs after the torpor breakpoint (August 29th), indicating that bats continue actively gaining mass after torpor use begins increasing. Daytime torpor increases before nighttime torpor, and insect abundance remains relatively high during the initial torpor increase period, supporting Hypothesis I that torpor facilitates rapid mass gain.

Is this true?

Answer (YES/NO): NO